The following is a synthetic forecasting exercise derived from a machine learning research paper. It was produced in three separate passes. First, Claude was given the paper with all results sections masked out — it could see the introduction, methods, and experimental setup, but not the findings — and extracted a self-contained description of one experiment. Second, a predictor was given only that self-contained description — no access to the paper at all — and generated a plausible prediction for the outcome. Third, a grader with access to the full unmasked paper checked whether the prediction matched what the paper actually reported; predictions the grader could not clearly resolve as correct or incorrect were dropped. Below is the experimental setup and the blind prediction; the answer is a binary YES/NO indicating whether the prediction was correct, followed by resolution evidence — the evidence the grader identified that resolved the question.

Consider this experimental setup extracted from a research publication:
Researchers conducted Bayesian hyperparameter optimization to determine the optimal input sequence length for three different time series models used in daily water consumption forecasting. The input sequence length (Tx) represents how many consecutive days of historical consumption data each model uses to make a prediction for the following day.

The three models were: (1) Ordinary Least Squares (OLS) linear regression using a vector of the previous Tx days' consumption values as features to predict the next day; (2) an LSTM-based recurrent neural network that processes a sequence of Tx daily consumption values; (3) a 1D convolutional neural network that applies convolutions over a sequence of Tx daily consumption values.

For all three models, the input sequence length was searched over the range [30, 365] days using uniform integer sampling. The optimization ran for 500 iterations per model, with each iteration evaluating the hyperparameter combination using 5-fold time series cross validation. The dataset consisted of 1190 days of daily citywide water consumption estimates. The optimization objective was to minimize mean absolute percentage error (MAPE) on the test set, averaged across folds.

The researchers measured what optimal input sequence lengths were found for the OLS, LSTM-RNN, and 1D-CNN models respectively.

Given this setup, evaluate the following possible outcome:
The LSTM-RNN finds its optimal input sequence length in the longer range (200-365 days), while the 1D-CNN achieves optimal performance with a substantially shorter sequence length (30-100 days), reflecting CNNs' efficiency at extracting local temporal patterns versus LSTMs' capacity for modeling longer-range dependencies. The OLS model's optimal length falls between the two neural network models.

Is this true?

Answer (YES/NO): NO